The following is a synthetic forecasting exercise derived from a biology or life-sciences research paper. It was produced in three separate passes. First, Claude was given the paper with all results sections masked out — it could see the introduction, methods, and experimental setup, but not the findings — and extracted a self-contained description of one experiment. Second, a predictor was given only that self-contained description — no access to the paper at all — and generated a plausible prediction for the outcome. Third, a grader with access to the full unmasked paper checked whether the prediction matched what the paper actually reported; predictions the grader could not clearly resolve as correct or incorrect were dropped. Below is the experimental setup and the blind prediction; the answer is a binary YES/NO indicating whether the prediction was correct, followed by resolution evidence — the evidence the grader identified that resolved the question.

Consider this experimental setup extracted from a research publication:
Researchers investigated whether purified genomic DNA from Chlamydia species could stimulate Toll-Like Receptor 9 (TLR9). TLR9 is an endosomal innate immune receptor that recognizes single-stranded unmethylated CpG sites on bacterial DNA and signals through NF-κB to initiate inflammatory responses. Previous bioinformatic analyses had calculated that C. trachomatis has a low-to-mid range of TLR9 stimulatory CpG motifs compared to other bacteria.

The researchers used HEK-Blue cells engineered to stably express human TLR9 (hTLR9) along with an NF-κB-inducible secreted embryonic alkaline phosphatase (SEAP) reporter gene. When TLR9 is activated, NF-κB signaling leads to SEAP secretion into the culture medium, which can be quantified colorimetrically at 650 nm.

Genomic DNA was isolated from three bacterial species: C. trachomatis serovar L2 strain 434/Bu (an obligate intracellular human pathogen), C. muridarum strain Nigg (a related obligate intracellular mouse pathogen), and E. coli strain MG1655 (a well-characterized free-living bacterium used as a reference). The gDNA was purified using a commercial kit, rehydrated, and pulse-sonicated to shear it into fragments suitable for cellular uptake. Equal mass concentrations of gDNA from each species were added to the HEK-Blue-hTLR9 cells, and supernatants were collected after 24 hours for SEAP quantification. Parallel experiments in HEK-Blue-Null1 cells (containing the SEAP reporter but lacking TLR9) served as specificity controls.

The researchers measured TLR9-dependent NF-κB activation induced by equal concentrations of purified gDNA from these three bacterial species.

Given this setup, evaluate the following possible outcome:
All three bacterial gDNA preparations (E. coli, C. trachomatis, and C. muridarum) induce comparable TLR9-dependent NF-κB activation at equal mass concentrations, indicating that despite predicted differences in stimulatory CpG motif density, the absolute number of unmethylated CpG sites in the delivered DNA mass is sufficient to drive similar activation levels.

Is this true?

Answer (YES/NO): NO